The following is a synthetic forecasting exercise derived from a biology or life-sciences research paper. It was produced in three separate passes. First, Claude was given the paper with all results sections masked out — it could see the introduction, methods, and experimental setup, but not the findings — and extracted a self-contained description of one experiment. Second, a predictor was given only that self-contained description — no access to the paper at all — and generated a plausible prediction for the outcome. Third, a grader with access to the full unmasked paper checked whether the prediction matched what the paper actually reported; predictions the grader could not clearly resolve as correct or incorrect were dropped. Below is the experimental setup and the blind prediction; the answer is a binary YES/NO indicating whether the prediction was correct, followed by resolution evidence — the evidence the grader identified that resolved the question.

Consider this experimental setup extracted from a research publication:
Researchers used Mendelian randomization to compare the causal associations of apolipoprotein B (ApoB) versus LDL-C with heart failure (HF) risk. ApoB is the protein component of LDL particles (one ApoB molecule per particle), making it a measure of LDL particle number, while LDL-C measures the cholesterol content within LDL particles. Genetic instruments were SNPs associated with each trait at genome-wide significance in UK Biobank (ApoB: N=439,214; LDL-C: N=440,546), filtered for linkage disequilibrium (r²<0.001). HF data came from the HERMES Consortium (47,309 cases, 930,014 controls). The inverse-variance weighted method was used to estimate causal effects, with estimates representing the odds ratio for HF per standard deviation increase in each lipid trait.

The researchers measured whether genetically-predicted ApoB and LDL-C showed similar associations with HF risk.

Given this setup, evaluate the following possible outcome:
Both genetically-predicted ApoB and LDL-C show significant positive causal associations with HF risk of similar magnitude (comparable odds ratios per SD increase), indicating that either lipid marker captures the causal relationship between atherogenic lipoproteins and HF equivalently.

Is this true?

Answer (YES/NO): YES